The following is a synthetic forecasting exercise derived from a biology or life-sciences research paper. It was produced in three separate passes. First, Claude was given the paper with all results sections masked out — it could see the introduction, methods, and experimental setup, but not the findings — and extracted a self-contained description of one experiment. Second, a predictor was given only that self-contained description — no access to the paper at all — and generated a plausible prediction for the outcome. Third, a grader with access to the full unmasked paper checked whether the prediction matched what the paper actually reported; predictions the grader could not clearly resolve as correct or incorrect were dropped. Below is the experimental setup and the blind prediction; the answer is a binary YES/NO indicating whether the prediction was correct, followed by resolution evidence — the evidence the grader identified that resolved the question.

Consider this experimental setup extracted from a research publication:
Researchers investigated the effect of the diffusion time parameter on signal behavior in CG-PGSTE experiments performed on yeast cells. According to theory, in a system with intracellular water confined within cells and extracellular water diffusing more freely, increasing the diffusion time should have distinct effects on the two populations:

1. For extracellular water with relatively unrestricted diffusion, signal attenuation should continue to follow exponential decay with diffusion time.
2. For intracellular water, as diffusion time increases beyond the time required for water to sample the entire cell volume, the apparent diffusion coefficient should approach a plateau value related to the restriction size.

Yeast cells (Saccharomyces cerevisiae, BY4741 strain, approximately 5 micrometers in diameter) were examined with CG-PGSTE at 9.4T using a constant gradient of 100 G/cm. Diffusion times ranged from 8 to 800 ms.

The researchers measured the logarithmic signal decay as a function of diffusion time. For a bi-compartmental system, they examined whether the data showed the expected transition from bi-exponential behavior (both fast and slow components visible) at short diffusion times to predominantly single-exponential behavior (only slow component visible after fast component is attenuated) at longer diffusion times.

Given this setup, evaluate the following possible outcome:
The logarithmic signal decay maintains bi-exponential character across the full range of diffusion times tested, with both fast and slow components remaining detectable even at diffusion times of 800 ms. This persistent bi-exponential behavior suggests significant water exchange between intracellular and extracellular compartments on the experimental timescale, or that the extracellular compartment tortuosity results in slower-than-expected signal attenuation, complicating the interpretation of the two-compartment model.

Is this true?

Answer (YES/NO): NO